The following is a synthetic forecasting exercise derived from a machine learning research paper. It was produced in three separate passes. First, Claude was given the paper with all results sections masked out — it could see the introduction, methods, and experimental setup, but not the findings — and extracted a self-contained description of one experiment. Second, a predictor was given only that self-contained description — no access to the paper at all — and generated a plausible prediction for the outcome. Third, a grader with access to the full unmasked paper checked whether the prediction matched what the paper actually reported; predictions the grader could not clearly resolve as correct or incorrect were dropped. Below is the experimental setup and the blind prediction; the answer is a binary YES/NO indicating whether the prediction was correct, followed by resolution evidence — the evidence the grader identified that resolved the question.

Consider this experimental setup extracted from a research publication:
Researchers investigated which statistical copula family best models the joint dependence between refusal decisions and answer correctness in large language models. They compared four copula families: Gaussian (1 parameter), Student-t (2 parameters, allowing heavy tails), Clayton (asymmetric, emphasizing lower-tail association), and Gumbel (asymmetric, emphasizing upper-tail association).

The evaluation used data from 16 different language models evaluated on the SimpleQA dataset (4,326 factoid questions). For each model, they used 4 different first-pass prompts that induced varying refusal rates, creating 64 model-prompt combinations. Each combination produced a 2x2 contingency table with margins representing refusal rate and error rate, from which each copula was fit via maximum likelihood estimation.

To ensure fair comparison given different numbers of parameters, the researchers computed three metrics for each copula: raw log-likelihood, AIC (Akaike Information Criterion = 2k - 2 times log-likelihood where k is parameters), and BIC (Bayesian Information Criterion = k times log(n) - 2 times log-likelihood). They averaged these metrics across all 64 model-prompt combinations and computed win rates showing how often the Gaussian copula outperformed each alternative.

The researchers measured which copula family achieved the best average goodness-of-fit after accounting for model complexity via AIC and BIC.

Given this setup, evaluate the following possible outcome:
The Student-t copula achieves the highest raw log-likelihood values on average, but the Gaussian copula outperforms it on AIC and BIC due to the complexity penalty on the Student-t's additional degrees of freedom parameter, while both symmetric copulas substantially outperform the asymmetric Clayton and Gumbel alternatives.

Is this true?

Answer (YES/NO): NO